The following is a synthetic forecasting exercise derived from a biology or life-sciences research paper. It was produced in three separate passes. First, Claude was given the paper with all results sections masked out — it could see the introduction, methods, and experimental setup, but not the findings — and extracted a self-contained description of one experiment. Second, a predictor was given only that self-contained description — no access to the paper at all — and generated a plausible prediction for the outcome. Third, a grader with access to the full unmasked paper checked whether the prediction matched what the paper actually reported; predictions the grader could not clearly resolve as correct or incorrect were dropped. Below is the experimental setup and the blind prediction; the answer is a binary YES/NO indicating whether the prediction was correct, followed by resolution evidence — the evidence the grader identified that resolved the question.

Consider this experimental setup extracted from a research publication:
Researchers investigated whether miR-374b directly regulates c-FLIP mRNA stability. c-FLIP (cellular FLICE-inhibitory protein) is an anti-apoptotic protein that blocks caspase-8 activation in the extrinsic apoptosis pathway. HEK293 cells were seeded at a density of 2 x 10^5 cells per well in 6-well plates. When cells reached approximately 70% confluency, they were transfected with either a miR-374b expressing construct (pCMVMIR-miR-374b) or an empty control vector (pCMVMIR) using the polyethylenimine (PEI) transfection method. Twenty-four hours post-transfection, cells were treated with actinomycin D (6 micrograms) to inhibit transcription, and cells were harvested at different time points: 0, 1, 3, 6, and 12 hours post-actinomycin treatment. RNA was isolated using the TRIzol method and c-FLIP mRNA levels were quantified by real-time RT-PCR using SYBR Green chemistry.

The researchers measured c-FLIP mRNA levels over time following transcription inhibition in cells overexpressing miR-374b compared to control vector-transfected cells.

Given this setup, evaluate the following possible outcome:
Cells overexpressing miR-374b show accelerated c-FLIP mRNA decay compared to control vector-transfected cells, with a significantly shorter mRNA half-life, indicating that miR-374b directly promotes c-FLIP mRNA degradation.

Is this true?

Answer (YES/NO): YES